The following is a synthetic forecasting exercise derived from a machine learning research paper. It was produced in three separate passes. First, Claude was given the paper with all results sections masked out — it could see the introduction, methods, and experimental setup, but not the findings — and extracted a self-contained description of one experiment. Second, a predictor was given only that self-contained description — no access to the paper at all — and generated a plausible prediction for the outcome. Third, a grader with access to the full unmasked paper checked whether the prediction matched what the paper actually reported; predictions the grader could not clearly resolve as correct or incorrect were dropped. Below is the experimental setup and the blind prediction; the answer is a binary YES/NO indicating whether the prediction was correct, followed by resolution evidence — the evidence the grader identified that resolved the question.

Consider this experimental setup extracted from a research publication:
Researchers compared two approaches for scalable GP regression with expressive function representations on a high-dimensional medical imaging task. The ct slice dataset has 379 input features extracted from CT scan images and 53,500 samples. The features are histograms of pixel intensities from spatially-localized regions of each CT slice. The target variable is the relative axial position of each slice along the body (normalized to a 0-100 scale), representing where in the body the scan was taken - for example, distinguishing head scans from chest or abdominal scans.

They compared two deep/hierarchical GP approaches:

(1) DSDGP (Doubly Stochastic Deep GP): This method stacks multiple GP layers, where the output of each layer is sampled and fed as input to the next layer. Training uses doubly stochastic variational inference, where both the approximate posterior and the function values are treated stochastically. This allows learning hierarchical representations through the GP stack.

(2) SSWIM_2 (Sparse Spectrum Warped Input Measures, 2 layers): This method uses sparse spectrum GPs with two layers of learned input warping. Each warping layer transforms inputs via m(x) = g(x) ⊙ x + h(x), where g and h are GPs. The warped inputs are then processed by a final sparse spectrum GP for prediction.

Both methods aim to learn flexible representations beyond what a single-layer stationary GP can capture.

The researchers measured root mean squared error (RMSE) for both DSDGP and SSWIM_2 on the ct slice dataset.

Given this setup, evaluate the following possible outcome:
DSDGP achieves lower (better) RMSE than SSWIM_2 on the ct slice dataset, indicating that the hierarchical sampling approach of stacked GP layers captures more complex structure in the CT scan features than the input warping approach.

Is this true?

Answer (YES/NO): NO